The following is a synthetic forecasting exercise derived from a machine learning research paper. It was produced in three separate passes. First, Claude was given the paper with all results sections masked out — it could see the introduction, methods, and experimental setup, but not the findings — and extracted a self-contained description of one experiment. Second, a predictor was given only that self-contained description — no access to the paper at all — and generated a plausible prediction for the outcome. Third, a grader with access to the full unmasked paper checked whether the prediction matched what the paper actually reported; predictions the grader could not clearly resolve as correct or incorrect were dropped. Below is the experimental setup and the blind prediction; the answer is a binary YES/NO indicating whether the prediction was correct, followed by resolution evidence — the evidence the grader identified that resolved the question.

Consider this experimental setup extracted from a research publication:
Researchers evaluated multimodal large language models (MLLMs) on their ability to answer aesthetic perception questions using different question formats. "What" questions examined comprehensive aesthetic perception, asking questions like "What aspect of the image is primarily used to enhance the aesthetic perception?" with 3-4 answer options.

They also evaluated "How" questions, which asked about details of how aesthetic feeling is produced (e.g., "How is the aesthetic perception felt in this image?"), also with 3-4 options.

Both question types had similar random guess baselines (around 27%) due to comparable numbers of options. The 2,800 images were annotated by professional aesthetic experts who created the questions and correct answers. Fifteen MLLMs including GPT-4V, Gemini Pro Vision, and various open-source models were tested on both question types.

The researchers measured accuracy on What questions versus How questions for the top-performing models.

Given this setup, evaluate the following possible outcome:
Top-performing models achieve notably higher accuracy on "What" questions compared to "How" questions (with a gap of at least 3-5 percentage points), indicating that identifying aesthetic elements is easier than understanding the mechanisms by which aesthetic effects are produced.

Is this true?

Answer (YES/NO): NO